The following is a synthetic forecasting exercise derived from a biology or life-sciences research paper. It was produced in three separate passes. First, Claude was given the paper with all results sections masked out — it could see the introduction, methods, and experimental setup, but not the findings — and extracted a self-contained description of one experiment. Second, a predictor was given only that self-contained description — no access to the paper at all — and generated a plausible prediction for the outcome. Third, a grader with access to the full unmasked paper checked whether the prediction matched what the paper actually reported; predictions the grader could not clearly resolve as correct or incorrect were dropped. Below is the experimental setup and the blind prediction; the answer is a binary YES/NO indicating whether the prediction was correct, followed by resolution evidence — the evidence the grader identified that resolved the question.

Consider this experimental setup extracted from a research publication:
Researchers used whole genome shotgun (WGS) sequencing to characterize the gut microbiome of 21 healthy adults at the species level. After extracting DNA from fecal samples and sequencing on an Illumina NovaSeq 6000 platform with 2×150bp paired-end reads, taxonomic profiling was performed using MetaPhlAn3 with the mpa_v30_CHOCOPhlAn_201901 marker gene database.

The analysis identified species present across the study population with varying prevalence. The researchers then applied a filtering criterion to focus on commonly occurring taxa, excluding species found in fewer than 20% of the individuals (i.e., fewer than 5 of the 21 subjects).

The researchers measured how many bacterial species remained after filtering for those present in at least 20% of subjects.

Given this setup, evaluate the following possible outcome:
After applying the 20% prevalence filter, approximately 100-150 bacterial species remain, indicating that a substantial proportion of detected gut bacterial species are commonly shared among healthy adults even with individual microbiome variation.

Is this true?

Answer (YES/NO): YES